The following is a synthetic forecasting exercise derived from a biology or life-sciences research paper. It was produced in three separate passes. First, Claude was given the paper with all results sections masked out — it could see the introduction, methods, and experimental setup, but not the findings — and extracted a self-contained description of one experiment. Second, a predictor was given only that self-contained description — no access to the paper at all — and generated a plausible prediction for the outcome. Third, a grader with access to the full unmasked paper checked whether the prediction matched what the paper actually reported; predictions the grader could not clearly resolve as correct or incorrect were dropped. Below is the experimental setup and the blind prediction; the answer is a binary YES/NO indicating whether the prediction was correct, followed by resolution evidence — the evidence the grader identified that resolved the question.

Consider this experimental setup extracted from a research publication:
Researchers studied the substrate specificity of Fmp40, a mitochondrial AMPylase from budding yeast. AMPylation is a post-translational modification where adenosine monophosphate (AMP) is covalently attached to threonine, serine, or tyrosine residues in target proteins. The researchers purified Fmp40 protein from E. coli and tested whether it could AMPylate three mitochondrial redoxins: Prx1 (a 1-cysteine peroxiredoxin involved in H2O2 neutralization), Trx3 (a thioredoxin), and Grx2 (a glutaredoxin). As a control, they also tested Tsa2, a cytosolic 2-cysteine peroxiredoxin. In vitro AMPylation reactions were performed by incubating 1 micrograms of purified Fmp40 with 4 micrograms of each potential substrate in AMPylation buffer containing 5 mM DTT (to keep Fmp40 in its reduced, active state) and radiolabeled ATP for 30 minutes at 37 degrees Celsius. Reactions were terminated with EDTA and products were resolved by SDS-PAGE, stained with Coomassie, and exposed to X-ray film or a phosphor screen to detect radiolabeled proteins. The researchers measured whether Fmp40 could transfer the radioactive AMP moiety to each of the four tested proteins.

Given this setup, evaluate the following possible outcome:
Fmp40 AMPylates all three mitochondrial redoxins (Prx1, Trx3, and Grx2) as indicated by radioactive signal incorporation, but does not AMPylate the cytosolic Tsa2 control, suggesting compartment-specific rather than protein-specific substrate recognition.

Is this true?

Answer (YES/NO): YES